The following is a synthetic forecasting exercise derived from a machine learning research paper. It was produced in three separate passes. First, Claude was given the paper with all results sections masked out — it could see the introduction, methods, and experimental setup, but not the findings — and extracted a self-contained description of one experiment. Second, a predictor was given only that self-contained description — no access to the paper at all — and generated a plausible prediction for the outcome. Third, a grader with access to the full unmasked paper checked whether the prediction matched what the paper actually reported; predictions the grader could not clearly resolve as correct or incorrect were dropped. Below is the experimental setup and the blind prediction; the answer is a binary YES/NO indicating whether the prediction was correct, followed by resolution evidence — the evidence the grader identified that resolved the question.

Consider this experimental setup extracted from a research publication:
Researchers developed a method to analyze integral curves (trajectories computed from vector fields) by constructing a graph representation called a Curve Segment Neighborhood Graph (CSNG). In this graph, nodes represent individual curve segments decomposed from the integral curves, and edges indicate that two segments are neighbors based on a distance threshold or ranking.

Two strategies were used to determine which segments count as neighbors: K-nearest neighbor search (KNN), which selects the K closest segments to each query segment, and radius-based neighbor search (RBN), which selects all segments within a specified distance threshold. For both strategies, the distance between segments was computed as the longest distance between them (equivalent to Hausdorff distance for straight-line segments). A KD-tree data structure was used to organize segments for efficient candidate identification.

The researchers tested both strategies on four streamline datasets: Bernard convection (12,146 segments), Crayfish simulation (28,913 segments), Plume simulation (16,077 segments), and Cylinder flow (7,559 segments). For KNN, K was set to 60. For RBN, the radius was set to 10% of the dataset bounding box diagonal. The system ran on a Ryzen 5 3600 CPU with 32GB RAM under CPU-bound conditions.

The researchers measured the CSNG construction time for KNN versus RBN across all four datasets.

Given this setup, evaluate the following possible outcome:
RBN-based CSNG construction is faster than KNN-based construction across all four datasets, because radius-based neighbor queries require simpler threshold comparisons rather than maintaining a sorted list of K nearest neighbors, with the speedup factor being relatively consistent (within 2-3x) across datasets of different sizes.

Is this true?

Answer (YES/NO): NO